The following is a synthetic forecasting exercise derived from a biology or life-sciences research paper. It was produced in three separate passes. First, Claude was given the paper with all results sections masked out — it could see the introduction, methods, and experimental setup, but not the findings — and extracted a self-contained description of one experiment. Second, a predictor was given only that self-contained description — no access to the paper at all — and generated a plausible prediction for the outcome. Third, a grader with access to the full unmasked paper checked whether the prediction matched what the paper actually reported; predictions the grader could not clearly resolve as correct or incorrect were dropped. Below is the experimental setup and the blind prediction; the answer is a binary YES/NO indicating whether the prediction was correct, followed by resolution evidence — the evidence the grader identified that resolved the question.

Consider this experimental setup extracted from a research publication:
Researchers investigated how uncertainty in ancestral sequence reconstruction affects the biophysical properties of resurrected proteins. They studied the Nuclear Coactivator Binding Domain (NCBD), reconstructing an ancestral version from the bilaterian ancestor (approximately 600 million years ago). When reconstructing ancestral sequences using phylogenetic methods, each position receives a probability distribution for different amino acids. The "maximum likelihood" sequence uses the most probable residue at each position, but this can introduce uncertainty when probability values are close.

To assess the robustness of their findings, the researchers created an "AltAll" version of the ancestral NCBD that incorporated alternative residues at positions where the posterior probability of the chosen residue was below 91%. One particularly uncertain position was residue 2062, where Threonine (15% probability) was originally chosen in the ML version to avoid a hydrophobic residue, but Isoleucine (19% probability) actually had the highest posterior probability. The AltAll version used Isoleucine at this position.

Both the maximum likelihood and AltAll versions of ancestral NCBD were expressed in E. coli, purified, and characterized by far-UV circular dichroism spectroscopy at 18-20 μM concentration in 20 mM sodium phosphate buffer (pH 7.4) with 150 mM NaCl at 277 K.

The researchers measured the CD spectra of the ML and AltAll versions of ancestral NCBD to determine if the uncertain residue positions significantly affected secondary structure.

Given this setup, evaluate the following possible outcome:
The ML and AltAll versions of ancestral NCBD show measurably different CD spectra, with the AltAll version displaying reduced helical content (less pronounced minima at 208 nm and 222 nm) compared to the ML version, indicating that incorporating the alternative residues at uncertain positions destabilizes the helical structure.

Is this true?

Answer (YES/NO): NO